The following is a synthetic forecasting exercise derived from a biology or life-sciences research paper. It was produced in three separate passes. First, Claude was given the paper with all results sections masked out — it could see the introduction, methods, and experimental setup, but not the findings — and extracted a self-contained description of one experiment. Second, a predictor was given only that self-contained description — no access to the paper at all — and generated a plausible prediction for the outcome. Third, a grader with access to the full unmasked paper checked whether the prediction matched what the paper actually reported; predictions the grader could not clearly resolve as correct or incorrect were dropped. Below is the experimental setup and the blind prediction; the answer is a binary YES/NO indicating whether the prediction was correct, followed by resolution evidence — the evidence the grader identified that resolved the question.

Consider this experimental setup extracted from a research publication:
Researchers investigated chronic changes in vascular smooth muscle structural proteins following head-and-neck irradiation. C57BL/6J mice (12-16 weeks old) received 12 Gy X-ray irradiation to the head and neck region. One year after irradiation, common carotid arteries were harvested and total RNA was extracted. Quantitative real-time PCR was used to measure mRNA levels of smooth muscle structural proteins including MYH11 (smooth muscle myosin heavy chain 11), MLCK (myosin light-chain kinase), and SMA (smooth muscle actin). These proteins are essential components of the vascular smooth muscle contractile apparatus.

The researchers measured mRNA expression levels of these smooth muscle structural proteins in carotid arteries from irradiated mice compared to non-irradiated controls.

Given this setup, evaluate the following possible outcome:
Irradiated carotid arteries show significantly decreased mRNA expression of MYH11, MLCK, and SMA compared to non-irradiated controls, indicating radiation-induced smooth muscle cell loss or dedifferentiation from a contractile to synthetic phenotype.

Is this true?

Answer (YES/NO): YES